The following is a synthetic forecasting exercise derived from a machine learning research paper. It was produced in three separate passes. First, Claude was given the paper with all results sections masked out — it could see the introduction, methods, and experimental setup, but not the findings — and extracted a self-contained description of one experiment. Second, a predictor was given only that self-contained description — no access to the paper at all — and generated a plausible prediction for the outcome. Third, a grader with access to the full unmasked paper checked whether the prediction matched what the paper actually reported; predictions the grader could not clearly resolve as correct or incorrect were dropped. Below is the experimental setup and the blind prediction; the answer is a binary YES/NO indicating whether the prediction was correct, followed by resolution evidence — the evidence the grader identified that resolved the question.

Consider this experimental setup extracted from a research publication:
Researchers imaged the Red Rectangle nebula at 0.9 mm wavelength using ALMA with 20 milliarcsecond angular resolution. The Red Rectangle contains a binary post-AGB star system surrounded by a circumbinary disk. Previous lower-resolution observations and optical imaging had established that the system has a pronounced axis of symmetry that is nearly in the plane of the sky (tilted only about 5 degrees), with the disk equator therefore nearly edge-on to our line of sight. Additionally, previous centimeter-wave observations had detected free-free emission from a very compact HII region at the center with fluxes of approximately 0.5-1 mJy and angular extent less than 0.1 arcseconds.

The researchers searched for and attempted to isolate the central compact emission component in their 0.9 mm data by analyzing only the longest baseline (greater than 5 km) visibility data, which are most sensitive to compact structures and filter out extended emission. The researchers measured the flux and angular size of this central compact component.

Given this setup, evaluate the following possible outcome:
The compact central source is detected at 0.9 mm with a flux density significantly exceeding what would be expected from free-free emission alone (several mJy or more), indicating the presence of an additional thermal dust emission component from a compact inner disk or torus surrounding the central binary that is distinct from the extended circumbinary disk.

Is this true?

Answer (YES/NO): NO